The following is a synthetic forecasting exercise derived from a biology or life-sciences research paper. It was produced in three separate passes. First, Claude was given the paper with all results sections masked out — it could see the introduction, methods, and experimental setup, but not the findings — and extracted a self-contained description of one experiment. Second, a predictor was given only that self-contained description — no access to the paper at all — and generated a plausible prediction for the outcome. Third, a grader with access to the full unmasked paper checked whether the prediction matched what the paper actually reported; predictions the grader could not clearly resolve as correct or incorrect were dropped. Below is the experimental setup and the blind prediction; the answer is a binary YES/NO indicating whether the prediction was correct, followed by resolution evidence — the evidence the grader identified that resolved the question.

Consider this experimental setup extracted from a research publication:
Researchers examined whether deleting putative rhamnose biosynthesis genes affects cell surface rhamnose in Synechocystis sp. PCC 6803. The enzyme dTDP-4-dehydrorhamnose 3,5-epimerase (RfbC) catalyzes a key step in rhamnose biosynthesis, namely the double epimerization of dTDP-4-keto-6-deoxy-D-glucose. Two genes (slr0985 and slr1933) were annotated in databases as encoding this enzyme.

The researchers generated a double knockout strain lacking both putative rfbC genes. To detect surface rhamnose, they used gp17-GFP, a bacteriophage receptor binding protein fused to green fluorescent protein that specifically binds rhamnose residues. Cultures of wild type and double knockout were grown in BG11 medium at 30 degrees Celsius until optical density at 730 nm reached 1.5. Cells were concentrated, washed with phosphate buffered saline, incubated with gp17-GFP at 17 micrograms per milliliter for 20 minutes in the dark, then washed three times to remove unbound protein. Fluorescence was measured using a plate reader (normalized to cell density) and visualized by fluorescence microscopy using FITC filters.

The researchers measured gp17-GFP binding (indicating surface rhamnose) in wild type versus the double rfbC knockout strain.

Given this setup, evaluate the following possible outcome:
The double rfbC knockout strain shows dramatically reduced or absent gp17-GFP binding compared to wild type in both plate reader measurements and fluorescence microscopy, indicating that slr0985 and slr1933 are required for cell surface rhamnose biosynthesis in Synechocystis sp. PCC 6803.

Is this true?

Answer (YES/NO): NO